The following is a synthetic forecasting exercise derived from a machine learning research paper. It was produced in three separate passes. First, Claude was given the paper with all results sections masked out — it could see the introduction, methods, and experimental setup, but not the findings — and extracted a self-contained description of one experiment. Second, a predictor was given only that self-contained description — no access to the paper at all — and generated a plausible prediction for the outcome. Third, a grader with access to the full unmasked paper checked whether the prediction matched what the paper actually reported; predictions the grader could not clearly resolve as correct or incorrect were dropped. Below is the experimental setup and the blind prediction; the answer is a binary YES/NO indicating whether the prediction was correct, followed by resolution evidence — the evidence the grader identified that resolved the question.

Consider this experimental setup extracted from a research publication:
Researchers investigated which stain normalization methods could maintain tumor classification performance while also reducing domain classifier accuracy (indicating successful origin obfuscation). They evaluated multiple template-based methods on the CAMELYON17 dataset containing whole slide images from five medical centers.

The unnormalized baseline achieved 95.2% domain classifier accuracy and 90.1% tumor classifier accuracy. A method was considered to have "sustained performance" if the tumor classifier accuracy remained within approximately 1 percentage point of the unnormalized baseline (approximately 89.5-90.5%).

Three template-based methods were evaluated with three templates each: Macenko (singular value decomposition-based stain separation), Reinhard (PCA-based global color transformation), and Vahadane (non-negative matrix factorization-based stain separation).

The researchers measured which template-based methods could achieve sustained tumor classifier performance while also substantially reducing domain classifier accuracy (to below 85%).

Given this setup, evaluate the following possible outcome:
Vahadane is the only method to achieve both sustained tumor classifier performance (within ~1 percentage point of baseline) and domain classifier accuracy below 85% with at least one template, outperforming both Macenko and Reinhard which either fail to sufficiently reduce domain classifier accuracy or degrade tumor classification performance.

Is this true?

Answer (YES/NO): NO